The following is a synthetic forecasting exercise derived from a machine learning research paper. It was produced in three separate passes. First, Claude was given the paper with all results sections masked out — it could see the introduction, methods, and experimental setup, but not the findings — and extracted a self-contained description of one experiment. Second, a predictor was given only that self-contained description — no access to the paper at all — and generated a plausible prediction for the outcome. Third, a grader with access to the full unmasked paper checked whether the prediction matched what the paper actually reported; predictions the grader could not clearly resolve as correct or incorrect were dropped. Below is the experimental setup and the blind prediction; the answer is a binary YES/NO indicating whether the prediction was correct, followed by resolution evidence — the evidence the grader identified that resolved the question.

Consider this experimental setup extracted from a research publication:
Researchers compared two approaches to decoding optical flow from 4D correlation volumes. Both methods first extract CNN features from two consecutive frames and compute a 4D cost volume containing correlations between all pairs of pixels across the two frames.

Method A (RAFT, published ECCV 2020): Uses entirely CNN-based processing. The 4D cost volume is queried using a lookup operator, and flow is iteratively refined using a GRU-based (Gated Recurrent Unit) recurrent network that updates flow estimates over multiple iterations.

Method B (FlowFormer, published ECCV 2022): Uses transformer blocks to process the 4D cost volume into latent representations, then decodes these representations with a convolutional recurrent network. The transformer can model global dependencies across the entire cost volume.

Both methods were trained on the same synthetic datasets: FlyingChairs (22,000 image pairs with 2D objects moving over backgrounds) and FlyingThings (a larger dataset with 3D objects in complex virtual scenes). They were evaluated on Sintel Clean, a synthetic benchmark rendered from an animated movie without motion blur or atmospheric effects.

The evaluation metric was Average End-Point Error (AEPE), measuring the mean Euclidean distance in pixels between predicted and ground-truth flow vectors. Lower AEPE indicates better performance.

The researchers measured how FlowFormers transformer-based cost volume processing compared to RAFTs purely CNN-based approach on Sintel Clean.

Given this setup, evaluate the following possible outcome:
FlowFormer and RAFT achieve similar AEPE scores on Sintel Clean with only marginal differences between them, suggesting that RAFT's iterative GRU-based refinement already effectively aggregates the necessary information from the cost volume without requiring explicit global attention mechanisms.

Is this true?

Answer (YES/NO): NO